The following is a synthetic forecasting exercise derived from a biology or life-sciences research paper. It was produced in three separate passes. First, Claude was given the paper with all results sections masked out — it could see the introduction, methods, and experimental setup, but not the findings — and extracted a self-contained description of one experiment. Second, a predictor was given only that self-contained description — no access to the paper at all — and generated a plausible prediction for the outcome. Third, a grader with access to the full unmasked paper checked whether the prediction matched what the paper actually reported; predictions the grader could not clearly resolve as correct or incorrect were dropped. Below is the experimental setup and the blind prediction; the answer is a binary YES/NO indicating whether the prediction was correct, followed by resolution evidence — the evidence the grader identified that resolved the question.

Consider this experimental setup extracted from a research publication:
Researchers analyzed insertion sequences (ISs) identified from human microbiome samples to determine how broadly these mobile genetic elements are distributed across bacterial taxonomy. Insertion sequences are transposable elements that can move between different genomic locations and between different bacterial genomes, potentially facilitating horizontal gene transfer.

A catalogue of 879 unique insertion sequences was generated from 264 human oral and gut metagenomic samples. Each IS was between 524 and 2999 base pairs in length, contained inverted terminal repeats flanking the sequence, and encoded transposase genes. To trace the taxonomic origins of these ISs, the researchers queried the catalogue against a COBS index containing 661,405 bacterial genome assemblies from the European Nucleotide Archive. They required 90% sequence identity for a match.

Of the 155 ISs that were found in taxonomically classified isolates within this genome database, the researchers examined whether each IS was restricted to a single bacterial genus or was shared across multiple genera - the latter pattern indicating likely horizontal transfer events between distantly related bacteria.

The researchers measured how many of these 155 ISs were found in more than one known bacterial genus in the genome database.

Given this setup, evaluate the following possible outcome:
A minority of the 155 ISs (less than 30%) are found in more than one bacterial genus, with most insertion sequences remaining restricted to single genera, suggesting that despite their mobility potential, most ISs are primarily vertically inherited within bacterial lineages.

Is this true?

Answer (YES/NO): NO